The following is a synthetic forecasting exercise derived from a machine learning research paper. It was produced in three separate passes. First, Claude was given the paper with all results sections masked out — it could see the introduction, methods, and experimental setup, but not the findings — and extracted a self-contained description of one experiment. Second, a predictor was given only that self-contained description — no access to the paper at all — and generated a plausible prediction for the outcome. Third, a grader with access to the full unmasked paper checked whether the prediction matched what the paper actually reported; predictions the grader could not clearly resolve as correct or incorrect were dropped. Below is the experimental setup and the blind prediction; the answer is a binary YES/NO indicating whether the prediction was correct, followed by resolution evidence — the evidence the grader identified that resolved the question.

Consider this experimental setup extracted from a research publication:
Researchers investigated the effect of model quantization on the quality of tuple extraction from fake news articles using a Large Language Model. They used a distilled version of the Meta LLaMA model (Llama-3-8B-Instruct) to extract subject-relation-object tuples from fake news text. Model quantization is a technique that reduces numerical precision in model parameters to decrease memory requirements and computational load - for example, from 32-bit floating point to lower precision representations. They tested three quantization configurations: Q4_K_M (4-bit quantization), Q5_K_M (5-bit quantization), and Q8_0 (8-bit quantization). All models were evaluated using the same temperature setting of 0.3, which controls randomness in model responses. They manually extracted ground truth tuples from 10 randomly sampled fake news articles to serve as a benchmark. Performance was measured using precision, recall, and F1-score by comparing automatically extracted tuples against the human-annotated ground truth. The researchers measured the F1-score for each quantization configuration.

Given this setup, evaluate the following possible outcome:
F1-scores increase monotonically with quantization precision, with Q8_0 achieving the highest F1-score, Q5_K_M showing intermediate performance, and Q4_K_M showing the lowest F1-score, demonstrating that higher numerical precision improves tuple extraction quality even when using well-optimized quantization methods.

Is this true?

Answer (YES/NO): NO